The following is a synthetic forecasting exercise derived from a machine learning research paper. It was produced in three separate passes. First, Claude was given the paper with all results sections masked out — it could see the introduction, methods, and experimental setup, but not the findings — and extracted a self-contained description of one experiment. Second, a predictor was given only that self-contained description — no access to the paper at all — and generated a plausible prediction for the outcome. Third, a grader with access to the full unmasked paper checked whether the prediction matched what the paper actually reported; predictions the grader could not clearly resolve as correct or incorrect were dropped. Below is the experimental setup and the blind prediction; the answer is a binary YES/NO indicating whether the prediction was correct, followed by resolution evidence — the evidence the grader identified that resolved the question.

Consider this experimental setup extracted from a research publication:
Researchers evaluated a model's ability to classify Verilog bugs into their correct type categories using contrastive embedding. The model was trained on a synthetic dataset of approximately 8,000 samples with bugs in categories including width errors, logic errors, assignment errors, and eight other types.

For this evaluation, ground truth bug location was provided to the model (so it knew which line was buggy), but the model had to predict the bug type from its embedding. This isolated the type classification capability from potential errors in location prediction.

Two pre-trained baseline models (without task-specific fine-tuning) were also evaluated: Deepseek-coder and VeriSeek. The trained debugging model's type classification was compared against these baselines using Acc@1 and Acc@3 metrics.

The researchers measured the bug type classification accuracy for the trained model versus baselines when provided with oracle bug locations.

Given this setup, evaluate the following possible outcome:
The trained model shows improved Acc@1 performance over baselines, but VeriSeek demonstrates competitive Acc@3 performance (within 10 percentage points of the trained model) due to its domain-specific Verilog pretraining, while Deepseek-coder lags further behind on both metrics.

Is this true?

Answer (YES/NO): NO